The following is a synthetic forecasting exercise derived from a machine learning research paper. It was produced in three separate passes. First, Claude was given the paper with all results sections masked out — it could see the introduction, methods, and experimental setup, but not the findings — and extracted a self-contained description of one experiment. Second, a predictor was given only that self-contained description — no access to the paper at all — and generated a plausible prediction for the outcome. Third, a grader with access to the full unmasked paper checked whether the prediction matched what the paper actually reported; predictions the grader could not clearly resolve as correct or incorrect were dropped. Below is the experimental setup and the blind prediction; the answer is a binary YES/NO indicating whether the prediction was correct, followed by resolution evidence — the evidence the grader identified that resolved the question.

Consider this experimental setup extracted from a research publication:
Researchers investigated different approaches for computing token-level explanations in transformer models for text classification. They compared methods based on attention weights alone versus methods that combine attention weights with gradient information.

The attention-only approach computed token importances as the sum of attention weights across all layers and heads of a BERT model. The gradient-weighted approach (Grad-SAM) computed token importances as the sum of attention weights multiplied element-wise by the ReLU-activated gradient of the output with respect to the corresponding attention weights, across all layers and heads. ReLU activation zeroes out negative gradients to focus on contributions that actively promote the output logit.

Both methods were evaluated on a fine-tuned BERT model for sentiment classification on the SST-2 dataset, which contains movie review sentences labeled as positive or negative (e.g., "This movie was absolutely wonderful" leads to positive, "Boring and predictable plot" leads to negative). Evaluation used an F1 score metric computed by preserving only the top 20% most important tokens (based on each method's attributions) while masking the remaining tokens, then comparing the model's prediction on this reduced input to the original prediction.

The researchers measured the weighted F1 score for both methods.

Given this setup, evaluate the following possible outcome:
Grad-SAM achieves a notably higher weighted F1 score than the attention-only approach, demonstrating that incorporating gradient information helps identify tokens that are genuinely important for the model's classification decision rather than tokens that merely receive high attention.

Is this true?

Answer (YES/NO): YES